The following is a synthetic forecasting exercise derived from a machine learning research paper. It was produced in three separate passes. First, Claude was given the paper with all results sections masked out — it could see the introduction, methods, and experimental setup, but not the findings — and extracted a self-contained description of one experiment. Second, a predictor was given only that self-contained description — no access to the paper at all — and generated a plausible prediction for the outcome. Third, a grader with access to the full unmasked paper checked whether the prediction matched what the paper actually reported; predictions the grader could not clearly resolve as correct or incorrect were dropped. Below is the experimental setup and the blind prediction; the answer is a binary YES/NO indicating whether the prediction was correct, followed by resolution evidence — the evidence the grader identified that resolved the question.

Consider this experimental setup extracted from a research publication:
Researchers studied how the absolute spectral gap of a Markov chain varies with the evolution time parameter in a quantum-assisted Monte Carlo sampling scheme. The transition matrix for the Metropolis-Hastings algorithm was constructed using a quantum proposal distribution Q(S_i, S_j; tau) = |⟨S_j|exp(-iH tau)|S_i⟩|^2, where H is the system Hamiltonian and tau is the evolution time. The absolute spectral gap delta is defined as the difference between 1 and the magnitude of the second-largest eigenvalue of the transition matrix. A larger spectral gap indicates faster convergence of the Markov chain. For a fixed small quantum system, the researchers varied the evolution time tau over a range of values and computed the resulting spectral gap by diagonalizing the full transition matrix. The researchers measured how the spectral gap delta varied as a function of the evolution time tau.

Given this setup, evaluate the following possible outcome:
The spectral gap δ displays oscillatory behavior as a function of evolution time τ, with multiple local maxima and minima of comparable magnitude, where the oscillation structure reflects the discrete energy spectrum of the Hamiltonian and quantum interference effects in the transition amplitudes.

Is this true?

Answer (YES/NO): YES